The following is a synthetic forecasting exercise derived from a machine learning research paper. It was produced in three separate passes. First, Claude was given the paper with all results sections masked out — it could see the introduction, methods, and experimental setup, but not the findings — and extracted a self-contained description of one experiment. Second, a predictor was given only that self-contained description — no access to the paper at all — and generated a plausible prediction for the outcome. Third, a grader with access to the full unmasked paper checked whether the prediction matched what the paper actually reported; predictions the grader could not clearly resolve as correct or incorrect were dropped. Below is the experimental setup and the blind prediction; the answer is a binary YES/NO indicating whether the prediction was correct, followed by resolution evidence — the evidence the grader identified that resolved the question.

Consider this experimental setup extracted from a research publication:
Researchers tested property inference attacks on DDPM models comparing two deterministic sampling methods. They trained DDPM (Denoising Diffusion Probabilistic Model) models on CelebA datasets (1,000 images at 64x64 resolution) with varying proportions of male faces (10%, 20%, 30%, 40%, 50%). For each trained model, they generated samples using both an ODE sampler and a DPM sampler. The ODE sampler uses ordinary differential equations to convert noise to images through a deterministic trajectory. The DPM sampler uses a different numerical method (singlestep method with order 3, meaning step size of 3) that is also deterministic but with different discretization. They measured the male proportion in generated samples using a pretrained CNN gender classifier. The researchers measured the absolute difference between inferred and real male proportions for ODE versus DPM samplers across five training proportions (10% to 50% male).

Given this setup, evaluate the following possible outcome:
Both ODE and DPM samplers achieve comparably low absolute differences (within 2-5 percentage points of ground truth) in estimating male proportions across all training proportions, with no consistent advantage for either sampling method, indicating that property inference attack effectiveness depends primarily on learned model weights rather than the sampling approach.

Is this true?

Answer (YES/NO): NO